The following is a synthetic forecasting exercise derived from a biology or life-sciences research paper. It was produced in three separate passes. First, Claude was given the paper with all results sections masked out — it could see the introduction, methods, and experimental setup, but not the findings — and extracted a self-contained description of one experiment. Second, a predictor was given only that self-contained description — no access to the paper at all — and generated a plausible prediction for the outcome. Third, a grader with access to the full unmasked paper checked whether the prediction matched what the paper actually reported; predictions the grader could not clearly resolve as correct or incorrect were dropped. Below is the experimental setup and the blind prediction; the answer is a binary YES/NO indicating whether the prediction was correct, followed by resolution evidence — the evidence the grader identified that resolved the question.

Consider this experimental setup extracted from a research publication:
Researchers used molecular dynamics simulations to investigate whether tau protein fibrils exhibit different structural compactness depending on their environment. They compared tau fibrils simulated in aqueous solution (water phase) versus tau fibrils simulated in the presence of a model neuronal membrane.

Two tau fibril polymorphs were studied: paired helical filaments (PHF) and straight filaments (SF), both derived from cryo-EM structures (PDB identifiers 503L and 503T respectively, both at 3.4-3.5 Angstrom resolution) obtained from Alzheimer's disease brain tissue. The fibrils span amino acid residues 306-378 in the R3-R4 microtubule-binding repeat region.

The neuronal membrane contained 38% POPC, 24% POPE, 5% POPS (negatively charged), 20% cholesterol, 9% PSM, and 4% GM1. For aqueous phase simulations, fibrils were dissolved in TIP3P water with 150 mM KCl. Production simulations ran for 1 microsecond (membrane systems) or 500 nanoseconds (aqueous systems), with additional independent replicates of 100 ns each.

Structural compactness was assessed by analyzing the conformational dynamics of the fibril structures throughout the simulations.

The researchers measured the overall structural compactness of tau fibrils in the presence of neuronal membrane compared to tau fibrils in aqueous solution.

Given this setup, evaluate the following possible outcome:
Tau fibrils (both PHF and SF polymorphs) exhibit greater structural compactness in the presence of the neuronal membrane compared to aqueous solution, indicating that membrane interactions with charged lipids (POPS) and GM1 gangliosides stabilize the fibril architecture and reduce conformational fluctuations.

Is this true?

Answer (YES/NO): YES